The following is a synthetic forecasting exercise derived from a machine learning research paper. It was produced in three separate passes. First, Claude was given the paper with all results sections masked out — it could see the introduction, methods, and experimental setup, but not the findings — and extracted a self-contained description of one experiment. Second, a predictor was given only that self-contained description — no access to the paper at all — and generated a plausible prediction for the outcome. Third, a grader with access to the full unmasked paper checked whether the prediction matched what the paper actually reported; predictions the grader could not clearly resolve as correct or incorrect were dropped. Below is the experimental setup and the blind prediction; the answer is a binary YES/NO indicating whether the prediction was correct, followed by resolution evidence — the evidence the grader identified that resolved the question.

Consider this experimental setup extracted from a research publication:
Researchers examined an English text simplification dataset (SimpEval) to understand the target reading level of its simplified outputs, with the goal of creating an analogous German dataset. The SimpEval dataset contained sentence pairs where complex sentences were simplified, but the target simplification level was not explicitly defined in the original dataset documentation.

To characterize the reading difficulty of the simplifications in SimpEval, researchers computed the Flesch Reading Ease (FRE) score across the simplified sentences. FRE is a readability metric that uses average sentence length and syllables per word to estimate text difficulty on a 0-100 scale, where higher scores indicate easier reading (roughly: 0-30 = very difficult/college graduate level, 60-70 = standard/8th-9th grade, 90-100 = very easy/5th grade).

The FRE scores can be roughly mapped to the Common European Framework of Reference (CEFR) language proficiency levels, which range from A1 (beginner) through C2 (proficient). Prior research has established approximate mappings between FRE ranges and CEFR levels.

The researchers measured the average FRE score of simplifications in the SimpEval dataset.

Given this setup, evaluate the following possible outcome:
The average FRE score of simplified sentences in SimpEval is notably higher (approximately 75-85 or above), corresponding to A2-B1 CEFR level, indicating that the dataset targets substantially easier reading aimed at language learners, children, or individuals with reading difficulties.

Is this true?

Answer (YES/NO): NO